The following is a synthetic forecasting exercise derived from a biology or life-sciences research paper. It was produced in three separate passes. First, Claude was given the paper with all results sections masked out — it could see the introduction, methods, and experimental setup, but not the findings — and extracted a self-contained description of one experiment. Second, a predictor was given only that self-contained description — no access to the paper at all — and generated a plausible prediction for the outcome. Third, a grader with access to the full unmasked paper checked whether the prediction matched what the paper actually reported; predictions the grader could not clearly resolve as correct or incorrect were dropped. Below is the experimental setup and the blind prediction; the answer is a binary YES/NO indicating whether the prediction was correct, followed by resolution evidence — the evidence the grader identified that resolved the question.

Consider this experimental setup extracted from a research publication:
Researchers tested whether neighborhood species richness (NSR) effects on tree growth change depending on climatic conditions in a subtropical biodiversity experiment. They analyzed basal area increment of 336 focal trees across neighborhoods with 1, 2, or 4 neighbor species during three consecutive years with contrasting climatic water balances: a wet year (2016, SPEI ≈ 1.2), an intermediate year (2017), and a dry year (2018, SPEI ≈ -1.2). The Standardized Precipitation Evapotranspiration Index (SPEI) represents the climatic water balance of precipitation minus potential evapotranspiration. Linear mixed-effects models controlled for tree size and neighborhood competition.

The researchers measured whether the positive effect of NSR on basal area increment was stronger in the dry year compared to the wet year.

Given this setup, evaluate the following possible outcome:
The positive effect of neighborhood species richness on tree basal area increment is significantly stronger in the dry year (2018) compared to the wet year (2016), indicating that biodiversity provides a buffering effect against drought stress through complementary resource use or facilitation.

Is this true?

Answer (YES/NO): NO